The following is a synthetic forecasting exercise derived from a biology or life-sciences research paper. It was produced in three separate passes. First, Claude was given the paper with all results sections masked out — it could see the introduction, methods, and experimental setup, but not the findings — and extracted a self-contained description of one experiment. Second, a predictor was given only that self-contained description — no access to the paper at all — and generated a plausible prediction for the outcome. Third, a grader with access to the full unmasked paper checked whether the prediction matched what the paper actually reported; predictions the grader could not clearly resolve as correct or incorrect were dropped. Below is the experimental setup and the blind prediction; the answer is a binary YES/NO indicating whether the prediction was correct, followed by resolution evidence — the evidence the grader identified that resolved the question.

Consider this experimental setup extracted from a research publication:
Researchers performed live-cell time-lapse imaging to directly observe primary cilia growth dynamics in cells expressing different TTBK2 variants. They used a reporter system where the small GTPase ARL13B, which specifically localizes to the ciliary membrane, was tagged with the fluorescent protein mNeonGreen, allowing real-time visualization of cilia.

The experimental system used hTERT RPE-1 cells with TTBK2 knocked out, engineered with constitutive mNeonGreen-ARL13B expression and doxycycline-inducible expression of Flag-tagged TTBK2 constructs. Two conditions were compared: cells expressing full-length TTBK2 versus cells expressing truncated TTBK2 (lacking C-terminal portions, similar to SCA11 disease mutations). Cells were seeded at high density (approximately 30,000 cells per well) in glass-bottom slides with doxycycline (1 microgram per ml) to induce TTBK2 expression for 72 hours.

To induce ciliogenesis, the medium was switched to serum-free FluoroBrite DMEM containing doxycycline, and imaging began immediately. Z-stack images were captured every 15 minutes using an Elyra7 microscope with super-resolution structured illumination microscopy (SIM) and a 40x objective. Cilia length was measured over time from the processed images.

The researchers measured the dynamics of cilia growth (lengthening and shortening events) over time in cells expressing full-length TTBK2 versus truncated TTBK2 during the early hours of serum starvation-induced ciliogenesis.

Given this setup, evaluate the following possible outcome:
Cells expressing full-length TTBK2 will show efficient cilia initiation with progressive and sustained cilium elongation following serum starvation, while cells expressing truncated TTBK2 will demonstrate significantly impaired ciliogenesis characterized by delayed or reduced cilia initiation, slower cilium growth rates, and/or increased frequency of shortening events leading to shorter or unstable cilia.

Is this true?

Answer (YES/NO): YES